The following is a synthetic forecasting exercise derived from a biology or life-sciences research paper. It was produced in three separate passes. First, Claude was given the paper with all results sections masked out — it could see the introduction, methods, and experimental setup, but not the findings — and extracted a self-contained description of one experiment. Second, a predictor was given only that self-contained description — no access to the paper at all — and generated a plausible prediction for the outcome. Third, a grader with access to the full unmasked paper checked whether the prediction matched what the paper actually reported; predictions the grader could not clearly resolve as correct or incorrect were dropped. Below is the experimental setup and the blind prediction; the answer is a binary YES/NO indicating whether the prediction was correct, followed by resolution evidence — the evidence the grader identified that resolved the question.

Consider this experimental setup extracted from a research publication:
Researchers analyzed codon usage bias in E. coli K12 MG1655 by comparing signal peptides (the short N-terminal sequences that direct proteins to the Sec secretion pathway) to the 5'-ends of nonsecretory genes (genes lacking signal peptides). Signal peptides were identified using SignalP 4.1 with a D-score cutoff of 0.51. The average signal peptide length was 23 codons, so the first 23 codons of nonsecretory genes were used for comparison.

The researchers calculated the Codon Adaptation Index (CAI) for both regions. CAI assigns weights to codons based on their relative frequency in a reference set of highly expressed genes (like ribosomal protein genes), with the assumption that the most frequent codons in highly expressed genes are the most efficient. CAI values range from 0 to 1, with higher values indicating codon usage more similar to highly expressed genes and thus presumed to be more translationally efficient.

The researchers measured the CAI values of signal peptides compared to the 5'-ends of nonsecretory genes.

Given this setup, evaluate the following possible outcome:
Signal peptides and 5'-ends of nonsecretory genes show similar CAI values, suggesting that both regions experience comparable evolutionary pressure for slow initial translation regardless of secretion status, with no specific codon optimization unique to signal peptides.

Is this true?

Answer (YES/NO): NO